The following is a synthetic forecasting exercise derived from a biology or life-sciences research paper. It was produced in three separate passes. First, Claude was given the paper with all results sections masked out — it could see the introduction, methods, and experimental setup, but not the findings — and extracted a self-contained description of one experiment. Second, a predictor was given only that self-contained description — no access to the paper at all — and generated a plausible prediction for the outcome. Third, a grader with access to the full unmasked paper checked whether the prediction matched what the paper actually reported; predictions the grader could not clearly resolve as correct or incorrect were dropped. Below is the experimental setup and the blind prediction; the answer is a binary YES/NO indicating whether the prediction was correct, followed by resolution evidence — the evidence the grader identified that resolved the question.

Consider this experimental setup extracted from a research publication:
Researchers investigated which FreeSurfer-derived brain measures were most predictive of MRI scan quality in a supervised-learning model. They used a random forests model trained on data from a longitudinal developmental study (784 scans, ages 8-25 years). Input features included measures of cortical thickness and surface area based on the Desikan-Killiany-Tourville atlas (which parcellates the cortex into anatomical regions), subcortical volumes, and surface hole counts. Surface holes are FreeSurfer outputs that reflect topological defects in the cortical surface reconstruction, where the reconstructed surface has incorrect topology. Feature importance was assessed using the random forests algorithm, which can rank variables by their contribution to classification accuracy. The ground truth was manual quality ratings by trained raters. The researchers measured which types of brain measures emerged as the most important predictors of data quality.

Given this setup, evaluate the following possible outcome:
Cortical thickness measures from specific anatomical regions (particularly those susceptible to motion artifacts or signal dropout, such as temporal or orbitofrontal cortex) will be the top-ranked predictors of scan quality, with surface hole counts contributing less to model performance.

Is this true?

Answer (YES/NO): NO